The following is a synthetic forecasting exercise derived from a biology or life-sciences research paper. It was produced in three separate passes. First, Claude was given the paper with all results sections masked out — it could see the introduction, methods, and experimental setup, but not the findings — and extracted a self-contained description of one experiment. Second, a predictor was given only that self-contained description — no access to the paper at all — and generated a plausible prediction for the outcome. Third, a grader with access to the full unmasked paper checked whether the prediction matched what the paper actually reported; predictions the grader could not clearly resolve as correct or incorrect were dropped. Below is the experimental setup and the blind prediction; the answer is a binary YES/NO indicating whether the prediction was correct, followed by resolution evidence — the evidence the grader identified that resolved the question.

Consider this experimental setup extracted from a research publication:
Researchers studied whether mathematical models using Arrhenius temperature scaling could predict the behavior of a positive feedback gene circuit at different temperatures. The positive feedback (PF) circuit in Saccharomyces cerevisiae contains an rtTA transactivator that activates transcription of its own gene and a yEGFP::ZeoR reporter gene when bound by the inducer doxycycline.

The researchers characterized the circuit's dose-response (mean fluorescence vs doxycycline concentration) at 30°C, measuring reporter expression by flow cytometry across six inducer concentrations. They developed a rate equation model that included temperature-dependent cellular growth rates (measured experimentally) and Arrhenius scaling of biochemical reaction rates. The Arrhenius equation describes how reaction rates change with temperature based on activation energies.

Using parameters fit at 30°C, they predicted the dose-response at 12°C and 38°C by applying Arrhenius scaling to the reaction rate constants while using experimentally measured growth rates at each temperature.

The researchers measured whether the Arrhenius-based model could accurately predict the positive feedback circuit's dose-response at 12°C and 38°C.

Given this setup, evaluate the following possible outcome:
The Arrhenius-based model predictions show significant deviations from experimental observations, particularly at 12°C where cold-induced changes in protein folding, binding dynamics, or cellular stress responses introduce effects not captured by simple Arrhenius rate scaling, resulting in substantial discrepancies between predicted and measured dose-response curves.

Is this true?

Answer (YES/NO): NO